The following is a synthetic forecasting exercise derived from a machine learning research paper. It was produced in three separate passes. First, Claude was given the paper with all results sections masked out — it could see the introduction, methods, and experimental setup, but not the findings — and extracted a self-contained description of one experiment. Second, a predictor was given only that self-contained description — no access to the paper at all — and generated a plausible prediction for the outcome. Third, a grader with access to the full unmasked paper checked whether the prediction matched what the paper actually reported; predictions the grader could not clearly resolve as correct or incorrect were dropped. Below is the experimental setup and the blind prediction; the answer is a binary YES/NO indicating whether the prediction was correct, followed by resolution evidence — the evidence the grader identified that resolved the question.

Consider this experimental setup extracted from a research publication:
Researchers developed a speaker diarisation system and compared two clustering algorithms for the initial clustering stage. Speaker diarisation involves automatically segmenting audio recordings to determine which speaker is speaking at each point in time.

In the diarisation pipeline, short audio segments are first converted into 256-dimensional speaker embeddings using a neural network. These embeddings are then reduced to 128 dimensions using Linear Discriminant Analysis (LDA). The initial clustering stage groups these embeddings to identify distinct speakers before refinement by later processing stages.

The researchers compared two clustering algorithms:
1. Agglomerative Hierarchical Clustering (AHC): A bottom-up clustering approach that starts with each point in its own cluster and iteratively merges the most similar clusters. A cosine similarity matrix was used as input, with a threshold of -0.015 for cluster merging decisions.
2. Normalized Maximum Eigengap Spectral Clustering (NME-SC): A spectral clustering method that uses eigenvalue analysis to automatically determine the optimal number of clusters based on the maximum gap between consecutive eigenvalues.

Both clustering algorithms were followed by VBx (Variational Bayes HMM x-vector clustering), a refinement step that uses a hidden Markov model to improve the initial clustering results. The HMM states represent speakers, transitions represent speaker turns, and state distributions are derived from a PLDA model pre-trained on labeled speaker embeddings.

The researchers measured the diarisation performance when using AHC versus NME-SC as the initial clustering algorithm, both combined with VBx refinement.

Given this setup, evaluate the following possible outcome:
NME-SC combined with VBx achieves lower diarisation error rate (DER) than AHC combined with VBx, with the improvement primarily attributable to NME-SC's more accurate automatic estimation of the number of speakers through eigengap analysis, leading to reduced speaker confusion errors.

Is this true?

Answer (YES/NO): NO